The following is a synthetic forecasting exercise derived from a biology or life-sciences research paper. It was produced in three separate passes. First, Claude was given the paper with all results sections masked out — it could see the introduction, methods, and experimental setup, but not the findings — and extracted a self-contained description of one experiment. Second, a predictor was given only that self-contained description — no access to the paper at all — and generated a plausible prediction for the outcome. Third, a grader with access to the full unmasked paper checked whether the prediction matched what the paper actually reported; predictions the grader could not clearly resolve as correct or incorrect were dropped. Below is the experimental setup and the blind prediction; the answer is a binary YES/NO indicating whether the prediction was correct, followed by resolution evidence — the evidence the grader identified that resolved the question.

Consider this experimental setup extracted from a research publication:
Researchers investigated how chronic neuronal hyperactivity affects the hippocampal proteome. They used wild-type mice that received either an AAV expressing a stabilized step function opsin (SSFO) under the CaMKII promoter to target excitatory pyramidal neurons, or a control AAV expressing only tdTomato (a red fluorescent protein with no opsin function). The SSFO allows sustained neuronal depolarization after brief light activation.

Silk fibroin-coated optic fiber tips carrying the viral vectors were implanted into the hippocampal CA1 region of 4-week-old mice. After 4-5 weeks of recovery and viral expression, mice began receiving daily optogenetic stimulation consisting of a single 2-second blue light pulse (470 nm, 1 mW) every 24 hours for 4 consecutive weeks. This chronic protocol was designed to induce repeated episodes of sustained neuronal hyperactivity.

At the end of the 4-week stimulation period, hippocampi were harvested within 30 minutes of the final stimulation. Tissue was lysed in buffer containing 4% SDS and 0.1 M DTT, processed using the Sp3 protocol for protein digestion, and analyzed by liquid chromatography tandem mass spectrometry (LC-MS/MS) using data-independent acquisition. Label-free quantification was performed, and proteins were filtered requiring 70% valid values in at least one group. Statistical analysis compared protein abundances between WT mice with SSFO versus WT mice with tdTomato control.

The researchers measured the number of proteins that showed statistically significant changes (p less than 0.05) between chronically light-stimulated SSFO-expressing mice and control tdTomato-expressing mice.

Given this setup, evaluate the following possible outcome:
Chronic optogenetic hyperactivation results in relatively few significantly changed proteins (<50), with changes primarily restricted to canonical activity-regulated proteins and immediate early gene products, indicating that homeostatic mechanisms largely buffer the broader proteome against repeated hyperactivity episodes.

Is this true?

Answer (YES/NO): NO